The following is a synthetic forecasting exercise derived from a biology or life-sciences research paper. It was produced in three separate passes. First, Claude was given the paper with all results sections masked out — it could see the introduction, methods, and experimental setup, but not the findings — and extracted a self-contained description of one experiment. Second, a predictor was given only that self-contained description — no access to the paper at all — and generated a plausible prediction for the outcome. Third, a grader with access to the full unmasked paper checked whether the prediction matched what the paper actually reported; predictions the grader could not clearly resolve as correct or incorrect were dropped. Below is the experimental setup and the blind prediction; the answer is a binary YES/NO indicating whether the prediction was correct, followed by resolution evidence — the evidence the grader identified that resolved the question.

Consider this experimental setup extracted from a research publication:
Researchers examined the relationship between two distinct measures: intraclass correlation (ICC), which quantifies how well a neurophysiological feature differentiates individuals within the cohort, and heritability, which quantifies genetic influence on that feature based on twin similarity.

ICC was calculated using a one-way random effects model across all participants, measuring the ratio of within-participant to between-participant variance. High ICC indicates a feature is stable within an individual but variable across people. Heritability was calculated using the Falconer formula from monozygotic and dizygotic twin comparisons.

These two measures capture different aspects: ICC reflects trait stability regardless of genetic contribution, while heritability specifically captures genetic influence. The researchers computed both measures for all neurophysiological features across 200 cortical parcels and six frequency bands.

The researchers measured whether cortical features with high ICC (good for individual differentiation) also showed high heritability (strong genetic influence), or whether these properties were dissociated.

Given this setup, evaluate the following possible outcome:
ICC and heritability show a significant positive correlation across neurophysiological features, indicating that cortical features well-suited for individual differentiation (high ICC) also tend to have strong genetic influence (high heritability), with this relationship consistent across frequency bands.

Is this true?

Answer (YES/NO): YES